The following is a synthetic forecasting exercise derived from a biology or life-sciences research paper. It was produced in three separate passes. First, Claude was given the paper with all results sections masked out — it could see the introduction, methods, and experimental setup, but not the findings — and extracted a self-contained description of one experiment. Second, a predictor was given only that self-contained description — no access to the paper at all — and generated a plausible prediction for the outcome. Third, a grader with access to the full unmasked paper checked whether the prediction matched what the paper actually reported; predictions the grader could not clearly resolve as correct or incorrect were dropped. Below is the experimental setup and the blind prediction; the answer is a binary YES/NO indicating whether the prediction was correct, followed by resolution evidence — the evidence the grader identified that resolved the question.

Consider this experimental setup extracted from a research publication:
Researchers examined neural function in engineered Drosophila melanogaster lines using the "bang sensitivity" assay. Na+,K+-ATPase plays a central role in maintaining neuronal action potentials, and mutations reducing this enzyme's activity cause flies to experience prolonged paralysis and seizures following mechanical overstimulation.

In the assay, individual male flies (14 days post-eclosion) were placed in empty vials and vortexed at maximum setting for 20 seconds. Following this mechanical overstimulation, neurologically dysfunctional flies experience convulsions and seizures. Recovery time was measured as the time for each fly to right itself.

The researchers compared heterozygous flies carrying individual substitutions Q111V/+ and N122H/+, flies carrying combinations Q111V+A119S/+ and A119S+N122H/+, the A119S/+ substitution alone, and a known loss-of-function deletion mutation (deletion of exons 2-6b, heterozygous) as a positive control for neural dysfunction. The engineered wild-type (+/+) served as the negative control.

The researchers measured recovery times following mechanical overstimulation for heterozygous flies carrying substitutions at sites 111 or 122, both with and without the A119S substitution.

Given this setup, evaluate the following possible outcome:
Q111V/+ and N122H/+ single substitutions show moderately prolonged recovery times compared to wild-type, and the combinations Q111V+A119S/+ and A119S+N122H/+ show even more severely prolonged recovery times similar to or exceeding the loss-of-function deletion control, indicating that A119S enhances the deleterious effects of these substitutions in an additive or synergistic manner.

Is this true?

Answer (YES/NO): NO